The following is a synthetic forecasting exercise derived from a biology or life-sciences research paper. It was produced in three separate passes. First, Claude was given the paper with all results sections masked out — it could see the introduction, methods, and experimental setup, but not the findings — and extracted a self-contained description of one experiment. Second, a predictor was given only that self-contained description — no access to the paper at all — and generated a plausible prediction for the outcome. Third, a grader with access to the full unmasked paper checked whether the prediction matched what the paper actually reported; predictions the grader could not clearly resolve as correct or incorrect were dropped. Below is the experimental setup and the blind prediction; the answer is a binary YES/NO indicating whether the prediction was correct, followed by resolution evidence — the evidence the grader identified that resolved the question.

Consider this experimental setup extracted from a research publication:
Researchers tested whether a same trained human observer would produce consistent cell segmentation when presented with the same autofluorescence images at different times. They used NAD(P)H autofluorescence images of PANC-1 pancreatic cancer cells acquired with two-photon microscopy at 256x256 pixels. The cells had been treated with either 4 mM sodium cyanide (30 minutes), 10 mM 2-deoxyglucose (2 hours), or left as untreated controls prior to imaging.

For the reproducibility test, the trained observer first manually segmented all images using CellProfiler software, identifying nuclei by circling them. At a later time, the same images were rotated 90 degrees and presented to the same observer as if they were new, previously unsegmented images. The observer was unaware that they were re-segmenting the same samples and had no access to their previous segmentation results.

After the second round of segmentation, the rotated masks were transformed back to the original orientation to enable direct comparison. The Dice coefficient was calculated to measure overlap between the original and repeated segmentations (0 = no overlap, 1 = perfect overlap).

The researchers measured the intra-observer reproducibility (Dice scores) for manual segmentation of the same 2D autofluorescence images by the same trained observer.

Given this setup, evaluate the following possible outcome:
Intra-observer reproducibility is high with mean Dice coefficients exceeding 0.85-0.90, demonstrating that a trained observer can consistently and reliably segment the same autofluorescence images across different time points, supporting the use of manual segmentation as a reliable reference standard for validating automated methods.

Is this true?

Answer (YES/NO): NO